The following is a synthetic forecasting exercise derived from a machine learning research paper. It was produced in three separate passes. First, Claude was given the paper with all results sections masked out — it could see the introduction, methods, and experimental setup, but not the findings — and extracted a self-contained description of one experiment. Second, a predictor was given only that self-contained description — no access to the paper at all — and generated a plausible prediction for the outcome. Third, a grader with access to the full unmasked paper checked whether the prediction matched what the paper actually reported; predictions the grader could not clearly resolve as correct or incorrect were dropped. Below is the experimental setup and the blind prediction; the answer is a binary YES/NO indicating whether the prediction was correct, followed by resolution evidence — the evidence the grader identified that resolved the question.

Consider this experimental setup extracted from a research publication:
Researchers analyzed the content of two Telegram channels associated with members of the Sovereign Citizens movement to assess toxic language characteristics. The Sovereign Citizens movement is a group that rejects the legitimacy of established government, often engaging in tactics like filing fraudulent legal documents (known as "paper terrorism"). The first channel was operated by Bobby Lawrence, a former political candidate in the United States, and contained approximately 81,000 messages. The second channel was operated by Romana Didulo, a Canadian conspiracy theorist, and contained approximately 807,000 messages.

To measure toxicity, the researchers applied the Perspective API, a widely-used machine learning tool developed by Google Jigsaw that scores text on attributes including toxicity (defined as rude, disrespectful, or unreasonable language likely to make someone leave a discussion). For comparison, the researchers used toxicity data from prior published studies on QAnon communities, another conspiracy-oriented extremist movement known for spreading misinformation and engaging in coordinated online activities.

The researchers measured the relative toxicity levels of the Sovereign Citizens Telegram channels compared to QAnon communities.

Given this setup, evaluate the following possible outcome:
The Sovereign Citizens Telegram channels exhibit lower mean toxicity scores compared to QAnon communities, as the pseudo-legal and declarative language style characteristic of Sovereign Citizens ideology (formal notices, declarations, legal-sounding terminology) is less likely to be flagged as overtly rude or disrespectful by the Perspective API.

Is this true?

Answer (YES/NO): YES